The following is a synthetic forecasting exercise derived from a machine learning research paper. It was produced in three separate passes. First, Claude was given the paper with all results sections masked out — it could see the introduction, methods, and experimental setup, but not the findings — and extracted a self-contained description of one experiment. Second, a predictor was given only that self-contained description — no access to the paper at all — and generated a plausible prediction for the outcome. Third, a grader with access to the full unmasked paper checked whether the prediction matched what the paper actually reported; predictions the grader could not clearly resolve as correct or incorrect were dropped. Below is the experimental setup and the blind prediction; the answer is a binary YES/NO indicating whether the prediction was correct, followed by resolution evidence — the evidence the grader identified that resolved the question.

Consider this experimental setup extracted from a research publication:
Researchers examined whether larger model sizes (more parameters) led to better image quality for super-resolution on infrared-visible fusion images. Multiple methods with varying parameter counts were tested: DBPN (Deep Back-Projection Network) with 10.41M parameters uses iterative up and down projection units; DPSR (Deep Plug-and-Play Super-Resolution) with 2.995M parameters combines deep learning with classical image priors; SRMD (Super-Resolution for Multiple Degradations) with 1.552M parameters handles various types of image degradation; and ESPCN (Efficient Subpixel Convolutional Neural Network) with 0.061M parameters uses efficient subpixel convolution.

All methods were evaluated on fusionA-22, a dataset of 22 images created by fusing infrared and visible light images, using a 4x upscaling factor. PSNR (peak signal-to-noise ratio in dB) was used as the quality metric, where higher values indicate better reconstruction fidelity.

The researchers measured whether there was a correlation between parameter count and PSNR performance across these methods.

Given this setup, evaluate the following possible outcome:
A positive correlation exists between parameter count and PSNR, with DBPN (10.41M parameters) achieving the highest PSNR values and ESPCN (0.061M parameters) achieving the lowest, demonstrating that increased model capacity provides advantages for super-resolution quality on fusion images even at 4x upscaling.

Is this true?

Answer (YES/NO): NO